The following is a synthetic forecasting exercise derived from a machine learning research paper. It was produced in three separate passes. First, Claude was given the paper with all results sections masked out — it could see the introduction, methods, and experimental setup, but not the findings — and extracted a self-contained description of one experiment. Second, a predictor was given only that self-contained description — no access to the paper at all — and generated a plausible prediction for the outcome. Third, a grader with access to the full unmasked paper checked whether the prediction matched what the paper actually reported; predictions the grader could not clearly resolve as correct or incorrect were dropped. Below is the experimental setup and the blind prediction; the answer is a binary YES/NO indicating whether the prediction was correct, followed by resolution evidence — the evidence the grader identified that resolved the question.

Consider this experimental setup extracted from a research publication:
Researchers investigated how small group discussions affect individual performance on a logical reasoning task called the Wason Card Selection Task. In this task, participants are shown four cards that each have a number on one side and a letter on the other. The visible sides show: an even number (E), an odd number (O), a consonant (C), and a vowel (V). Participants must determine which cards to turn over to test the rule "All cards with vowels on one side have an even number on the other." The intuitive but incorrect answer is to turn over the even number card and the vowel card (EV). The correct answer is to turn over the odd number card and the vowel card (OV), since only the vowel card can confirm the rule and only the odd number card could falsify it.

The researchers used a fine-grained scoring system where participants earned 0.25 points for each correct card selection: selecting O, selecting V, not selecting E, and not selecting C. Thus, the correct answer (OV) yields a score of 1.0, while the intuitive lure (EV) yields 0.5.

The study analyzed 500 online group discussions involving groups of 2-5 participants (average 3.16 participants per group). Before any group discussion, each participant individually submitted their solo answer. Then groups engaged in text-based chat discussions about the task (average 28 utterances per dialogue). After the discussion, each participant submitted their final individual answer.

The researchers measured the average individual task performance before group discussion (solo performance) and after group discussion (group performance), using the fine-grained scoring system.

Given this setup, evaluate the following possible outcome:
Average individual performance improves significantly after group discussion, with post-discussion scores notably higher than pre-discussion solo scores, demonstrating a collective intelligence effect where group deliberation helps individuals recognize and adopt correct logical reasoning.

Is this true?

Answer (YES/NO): YES